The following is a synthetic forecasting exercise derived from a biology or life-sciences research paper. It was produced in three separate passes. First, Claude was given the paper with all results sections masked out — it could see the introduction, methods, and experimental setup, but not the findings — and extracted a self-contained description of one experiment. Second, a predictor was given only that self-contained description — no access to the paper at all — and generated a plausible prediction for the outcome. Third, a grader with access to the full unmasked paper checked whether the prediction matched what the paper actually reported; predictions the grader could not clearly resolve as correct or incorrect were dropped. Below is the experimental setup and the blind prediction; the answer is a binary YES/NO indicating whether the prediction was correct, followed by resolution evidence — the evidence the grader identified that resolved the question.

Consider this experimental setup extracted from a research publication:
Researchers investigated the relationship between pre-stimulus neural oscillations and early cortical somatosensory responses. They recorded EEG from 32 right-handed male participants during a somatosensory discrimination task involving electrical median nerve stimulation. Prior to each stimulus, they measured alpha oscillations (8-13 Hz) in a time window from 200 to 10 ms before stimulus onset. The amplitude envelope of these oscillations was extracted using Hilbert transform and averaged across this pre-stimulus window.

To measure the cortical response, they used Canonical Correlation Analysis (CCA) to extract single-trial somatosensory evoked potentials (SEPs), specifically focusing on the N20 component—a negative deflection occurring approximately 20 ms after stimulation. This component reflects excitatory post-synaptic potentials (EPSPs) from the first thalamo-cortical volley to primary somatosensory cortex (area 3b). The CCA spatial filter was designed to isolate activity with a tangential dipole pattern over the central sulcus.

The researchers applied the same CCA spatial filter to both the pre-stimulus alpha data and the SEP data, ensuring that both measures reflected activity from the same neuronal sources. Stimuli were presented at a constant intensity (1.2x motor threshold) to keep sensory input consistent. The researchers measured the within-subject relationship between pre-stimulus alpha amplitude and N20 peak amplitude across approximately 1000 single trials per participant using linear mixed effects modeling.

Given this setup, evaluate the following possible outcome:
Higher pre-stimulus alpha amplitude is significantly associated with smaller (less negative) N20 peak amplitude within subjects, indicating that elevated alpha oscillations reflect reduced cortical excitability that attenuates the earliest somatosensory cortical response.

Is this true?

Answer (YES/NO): NO